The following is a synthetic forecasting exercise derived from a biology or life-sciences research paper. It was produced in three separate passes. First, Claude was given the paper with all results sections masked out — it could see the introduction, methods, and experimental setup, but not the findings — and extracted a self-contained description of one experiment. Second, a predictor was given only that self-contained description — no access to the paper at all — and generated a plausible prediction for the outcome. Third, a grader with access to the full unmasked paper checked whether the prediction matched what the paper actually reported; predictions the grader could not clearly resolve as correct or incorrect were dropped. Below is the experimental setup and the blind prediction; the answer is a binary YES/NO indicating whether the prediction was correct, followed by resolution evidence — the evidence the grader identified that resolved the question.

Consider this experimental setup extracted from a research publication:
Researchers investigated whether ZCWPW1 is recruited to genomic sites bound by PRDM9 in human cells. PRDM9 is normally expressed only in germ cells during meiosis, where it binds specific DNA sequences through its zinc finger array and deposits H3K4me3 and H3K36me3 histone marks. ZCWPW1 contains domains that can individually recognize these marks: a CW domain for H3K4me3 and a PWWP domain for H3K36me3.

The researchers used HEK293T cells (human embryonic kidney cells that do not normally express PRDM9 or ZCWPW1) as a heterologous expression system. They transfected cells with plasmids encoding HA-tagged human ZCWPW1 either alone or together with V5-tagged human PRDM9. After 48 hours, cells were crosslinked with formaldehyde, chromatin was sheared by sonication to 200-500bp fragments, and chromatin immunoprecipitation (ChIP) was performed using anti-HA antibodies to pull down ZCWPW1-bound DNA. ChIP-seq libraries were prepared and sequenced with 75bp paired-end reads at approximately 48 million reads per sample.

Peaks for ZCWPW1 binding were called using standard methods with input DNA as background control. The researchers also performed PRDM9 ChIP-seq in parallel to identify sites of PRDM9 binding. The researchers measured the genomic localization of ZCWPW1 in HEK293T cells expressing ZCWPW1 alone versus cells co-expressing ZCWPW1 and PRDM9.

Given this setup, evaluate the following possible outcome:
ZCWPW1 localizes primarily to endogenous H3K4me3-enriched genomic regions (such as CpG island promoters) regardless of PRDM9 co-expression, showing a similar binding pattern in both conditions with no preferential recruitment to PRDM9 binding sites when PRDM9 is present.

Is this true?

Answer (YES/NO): NO